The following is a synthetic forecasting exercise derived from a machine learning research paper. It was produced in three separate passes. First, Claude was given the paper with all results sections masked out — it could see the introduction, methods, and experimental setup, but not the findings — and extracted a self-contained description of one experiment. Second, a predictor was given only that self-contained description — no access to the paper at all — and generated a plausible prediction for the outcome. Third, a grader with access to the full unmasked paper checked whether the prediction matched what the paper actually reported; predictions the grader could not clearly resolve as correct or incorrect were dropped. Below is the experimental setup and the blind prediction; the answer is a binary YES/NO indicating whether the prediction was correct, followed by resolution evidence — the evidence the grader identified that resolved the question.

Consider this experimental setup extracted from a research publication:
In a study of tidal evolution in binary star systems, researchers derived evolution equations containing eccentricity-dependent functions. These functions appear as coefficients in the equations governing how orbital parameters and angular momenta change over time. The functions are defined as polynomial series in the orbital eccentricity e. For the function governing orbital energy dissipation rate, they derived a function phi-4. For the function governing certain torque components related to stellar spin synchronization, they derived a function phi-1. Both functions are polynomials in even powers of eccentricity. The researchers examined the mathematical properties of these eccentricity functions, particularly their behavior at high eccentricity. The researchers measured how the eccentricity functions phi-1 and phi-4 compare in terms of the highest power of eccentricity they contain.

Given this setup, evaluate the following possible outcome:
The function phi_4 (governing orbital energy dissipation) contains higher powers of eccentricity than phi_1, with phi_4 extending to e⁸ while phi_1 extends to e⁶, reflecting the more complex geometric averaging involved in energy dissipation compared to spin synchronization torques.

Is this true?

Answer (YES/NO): YES